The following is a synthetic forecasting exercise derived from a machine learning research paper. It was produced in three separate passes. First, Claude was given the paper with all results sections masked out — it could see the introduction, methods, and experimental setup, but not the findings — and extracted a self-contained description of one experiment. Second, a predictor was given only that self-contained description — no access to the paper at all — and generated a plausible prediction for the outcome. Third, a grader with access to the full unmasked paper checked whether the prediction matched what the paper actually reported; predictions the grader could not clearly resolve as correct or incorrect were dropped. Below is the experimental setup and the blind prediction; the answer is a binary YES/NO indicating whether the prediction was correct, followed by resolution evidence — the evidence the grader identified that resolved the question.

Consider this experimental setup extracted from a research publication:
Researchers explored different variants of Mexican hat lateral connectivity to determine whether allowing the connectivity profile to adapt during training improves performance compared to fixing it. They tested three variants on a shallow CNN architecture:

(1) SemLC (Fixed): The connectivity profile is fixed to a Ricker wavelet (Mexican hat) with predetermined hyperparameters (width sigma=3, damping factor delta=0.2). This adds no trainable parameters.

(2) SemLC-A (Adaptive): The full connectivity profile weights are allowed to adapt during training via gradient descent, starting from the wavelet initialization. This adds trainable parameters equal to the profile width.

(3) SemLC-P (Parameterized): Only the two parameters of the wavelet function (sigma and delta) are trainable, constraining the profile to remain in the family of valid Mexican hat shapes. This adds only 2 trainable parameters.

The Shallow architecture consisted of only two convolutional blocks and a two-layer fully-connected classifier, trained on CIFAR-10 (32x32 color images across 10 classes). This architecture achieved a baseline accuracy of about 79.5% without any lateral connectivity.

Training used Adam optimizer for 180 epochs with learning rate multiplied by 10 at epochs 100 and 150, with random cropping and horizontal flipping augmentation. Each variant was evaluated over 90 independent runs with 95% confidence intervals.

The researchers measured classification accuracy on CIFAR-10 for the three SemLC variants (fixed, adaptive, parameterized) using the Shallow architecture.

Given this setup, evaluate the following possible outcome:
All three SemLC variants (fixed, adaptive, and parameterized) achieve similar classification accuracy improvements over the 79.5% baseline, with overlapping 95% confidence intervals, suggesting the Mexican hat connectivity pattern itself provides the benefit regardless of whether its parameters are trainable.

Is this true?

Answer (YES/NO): NO